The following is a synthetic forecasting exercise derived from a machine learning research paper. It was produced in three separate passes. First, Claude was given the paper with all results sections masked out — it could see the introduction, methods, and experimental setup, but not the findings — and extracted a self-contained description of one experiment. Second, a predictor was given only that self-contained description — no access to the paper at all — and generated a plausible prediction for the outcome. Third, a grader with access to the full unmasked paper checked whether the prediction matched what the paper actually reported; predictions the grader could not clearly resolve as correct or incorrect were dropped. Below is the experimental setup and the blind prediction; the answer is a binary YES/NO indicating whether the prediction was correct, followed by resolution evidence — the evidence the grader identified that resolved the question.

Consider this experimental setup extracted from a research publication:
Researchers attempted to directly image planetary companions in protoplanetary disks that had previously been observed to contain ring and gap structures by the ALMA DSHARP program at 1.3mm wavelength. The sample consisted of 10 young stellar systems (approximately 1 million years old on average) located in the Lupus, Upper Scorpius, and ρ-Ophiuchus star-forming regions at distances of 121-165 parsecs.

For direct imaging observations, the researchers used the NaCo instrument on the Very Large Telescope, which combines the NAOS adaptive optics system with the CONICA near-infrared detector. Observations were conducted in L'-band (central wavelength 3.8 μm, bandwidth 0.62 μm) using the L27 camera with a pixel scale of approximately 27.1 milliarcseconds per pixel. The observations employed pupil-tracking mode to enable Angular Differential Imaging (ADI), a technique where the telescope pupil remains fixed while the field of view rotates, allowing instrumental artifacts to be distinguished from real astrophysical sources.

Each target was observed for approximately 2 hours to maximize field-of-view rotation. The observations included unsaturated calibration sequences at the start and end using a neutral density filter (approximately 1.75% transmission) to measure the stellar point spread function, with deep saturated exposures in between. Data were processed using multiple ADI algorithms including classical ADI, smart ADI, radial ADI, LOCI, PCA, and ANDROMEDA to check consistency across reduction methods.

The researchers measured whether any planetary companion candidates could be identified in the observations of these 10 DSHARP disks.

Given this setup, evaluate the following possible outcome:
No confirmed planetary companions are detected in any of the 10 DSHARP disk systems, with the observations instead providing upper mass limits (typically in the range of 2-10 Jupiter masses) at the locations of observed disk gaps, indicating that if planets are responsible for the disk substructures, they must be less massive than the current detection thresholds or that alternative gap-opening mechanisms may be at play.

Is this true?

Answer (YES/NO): YES